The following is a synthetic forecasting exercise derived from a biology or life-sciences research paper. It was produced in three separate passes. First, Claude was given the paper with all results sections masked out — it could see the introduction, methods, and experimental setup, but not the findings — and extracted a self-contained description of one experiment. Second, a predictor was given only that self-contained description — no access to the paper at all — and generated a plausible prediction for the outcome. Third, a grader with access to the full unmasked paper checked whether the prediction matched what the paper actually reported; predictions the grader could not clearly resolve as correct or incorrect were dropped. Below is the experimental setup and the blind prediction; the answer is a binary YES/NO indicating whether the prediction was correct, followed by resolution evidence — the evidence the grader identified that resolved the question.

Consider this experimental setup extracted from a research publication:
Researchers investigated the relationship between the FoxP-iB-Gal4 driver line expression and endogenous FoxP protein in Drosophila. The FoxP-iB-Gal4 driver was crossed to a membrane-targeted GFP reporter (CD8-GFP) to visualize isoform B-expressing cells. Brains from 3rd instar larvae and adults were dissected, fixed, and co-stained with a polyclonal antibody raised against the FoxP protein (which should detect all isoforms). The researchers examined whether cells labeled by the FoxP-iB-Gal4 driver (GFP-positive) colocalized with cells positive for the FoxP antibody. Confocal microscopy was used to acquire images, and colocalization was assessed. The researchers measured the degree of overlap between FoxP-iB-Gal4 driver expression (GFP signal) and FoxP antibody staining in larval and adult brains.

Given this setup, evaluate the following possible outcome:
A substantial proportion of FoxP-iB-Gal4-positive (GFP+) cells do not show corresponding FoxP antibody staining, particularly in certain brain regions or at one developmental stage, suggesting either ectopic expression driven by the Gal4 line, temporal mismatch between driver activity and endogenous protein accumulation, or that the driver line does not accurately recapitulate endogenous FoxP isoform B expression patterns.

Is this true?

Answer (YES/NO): NO